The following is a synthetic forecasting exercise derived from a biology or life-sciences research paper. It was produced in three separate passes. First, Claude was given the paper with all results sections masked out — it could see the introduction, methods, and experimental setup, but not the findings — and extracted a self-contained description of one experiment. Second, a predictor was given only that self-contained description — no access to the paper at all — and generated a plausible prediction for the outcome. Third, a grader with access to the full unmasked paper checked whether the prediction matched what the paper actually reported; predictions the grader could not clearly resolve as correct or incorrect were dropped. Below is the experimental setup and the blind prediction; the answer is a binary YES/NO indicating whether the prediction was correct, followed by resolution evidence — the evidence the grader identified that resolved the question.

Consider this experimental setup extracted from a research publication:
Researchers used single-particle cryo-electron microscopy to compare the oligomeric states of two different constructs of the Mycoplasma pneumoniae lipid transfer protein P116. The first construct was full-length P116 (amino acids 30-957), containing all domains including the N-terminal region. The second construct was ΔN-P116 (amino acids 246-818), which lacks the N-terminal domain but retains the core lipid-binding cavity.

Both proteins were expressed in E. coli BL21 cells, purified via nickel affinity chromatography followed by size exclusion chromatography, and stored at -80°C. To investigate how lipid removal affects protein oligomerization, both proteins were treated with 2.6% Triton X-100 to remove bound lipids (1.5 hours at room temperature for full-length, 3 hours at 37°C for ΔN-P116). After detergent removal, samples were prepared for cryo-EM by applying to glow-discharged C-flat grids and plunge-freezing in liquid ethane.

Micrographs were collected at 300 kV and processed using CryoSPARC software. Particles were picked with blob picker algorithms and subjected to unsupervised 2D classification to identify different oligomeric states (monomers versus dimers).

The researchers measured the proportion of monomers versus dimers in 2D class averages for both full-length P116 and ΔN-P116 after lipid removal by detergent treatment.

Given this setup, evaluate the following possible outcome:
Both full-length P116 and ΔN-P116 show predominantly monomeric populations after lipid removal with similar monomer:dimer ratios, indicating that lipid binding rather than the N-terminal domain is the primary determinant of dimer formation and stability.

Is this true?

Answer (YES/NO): NO